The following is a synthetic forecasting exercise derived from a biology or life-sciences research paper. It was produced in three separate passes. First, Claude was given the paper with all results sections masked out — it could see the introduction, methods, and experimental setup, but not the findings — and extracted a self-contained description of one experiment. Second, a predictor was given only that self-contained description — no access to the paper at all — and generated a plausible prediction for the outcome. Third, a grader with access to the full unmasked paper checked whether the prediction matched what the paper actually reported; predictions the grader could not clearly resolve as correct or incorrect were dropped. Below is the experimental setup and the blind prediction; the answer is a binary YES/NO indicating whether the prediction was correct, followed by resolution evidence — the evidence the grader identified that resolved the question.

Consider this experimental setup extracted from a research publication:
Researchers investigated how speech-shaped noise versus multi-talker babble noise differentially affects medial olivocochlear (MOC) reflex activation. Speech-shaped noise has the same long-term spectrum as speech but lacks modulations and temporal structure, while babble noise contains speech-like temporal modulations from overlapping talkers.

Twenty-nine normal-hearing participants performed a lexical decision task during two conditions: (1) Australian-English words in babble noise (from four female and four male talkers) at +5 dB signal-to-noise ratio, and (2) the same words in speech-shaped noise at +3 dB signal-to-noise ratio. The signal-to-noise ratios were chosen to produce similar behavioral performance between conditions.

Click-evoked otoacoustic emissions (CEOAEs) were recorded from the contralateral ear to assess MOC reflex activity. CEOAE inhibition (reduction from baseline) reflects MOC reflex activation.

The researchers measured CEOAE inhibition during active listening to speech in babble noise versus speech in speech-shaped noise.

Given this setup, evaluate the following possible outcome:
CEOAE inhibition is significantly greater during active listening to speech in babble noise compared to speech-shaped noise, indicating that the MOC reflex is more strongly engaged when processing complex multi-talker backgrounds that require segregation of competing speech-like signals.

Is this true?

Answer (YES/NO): NO